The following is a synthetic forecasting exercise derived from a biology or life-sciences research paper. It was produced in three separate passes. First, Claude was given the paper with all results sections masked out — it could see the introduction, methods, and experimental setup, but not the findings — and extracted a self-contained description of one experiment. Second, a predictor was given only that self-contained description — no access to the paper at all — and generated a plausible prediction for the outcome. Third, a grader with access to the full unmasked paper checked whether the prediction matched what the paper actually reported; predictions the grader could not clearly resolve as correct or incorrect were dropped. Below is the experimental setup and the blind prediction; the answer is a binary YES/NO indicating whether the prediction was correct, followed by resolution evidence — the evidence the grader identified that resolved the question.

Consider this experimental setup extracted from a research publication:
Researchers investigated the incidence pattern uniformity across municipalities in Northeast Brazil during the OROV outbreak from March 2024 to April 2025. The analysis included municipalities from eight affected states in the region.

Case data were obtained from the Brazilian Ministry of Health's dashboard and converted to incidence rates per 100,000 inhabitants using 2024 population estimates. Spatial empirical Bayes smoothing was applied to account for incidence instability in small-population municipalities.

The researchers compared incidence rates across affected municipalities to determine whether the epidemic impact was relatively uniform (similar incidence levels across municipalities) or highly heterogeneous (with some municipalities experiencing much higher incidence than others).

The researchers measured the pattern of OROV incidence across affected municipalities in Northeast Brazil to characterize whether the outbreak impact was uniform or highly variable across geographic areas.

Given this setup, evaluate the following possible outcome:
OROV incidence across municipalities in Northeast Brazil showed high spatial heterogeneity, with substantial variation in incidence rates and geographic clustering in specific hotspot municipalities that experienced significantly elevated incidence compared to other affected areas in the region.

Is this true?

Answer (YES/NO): YES